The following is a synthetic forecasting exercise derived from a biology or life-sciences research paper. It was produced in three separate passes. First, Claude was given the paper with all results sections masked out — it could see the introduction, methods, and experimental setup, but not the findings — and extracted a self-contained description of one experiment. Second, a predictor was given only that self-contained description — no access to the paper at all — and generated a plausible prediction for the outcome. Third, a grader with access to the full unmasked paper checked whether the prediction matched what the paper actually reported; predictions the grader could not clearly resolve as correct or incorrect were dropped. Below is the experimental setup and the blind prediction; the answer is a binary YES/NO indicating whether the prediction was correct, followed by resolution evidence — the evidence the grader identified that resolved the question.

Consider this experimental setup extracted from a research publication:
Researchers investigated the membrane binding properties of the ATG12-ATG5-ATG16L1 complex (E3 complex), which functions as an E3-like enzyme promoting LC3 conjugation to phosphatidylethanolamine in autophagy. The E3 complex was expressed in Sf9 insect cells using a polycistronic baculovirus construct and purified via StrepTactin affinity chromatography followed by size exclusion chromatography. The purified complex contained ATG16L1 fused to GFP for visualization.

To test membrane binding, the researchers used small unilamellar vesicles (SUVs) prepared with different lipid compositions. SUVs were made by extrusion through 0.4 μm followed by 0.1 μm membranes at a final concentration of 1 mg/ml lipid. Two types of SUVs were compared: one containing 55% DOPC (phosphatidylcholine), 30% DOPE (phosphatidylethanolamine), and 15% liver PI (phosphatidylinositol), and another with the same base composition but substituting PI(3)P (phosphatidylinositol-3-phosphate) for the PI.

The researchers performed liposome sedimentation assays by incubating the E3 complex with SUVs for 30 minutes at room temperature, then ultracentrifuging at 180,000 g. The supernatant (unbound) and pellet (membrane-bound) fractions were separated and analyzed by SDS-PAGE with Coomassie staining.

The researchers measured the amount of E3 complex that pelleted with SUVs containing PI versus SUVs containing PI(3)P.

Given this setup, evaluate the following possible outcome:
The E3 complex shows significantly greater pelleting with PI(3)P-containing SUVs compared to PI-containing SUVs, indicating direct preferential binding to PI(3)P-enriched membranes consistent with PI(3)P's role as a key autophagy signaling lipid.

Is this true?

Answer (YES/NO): NO